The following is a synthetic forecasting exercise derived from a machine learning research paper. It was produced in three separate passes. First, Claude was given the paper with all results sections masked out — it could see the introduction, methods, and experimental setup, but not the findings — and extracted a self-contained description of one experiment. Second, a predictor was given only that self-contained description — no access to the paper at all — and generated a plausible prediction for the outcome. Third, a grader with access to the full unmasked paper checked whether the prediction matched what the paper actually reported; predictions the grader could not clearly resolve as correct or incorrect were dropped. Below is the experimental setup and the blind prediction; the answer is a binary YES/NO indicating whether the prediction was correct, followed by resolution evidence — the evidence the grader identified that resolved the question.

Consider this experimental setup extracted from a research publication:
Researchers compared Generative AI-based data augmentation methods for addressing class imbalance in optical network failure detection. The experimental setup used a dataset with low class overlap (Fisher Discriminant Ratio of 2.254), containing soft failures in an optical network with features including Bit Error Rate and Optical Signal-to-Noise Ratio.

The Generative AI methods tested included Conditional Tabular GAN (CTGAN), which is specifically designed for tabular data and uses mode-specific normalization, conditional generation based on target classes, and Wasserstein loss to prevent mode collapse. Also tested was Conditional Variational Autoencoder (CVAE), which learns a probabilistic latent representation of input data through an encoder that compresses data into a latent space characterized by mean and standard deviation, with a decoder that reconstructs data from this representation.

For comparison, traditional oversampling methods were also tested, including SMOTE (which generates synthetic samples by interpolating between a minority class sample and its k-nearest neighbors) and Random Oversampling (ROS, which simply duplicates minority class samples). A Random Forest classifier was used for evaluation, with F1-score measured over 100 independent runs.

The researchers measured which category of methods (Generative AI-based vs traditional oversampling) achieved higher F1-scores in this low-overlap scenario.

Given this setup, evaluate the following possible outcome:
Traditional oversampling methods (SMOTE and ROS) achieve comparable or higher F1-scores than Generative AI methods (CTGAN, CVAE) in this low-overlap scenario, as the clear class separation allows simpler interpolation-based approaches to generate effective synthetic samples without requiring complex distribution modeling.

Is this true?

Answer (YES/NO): NO